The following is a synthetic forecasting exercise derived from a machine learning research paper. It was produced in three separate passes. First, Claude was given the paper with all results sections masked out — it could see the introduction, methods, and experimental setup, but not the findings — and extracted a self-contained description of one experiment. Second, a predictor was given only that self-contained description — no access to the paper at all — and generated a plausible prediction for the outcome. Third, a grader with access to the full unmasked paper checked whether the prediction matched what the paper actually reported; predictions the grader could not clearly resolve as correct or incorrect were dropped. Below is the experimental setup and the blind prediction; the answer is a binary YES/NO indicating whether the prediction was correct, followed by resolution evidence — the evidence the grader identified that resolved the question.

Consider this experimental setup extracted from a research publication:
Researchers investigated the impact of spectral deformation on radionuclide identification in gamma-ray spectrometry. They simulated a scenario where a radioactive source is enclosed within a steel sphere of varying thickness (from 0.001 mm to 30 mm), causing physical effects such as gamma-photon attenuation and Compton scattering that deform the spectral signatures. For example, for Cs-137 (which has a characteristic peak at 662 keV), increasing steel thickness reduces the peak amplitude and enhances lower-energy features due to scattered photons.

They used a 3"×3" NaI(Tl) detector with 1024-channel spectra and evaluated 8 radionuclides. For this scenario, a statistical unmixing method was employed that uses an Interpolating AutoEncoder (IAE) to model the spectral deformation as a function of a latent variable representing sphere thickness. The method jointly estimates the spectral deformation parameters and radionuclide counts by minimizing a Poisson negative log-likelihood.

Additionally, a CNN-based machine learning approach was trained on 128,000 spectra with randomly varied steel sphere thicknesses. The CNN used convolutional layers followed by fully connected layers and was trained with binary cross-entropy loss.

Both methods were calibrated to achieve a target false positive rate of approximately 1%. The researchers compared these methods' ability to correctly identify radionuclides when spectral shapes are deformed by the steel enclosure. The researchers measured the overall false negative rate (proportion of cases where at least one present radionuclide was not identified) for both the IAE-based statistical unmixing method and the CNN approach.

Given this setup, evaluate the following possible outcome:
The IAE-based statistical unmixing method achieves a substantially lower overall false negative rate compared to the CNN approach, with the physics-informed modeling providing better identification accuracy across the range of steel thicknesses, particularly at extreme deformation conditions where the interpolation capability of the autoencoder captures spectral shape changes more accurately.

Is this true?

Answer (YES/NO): YES